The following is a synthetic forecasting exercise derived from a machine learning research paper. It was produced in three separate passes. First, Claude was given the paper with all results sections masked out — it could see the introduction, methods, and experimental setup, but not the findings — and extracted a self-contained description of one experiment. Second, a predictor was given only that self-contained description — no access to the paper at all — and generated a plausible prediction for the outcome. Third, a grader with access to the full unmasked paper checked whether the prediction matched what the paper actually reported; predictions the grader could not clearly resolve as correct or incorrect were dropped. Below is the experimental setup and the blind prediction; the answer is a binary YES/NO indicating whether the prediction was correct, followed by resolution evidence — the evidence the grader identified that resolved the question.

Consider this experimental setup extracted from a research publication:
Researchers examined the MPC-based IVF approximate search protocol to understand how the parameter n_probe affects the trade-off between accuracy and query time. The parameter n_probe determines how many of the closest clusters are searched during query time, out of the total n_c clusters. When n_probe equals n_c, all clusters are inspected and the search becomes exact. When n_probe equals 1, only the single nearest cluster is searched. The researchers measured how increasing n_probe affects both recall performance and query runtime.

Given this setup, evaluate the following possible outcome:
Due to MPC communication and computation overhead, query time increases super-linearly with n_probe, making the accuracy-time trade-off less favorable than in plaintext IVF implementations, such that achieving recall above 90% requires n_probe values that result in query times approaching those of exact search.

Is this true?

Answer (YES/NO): NO